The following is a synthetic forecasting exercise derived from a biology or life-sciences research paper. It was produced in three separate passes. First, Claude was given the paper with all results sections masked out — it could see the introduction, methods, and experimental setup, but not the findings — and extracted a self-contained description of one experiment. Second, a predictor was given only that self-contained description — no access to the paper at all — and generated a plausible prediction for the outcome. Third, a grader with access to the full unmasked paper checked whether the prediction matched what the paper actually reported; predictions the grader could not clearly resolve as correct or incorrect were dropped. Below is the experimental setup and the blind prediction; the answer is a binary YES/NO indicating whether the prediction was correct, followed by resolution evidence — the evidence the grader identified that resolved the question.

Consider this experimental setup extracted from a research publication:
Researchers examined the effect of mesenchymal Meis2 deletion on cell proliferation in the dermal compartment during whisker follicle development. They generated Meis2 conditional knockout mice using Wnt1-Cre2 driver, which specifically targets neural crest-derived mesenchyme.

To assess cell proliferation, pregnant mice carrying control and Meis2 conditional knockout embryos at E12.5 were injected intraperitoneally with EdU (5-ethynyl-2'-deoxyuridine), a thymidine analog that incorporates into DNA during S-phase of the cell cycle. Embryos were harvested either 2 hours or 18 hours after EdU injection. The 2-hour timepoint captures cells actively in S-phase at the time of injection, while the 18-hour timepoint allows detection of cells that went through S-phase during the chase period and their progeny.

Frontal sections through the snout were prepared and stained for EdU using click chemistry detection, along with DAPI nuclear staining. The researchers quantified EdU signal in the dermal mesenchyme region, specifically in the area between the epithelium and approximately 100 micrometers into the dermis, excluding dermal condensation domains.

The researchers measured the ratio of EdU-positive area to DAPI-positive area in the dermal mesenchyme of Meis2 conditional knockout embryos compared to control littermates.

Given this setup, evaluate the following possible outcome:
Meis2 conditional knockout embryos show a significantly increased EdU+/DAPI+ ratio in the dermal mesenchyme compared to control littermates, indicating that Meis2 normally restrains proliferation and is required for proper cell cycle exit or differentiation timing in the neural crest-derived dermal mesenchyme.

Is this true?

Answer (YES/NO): NO